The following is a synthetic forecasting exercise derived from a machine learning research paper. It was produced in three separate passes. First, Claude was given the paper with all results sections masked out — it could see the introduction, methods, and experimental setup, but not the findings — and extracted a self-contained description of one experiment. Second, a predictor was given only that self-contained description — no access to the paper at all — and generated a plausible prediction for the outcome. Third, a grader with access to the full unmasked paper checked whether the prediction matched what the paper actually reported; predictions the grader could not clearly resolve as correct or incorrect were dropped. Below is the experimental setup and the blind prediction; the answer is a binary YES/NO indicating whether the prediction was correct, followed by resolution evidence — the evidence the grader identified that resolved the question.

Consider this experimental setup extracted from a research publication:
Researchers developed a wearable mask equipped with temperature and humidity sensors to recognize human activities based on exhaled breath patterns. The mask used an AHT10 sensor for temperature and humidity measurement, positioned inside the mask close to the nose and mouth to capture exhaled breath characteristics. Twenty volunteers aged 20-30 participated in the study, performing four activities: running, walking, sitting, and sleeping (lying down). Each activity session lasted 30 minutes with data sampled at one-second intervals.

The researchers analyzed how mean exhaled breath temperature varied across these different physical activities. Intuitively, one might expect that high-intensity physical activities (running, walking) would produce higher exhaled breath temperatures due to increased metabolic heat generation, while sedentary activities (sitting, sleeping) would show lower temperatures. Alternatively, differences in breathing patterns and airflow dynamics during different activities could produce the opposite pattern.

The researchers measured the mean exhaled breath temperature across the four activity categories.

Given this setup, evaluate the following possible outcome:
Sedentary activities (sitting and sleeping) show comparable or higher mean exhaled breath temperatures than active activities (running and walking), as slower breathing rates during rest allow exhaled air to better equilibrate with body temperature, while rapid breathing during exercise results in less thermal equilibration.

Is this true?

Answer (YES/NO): YES